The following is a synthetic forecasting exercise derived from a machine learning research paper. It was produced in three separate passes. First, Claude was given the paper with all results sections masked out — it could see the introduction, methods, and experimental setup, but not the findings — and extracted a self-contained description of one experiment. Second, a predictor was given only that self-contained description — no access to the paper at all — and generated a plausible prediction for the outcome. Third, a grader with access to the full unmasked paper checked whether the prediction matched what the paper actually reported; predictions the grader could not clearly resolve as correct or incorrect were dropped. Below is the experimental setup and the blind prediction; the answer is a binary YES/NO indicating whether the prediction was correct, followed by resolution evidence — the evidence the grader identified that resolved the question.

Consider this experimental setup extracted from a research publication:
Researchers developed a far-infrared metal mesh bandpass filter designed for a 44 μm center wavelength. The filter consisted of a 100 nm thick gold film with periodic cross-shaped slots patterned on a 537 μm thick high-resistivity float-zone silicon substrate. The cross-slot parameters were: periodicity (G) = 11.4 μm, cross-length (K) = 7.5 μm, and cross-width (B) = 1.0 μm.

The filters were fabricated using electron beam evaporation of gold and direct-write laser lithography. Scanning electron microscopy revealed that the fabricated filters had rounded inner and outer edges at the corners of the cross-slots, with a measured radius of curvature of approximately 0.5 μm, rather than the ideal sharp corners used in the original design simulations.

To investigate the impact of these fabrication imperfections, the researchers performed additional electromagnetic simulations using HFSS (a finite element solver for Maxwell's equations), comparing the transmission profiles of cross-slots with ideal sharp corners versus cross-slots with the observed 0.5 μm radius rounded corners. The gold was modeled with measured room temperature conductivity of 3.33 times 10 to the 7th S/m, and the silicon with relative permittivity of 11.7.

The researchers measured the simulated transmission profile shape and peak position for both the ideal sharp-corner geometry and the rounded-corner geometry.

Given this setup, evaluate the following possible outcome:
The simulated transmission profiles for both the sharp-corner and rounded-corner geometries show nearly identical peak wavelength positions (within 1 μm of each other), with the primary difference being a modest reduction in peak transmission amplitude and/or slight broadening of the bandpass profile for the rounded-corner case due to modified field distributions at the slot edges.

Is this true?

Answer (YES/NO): NO